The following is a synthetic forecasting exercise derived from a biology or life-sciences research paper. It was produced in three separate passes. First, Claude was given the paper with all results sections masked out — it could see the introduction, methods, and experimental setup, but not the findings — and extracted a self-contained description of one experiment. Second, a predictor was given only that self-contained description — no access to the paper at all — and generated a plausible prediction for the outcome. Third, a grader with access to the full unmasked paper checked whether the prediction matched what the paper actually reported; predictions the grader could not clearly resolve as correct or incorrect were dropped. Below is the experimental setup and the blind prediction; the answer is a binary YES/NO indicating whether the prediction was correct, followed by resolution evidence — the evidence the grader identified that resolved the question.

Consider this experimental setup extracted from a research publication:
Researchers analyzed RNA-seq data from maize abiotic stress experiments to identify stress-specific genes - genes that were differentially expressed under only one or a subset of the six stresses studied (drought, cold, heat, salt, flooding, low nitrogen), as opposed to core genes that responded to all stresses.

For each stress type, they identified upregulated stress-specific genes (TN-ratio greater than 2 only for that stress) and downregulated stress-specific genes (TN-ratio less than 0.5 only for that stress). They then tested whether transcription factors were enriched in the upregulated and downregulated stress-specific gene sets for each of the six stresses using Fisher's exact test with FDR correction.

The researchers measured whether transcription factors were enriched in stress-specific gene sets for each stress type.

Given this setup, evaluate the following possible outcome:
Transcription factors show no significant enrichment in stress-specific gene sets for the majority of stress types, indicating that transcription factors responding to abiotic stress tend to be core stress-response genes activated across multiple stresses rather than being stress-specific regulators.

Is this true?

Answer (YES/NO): NO